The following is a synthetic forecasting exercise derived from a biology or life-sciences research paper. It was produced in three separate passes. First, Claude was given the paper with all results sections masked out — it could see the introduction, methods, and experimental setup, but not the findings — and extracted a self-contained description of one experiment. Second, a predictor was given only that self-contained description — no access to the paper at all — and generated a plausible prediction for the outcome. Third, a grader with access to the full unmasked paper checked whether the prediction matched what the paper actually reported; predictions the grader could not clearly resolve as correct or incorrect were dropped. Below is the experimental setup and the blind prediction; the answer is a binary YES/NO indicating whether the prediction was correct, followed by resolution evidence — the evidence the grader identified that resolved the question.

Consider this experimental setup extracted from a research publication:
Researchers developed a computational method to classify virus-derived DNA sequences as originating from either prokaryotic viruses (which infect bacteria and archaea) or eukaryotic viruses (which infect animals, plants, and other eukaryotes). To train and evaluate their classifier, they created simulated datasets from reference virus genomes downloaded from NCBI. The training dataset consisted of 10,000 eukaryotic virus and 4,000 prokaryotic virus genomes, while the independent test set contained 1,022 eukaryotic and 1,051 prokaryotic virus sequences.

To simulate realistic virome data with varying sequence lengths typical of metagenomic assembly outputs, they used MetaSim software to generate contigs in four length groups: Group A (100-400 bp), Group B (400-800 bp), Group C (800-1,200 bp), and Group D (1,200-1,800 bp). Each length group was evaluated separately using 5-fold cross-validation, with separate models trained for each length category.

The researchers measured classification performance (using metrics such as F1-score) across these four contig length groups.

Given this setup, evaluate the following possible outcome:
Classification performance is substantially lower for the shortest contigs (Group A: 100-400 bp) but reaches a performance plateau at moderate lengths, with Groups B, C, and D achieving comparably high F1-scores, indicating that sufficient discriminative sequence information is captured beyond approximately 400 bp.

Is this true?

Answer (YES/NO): NO